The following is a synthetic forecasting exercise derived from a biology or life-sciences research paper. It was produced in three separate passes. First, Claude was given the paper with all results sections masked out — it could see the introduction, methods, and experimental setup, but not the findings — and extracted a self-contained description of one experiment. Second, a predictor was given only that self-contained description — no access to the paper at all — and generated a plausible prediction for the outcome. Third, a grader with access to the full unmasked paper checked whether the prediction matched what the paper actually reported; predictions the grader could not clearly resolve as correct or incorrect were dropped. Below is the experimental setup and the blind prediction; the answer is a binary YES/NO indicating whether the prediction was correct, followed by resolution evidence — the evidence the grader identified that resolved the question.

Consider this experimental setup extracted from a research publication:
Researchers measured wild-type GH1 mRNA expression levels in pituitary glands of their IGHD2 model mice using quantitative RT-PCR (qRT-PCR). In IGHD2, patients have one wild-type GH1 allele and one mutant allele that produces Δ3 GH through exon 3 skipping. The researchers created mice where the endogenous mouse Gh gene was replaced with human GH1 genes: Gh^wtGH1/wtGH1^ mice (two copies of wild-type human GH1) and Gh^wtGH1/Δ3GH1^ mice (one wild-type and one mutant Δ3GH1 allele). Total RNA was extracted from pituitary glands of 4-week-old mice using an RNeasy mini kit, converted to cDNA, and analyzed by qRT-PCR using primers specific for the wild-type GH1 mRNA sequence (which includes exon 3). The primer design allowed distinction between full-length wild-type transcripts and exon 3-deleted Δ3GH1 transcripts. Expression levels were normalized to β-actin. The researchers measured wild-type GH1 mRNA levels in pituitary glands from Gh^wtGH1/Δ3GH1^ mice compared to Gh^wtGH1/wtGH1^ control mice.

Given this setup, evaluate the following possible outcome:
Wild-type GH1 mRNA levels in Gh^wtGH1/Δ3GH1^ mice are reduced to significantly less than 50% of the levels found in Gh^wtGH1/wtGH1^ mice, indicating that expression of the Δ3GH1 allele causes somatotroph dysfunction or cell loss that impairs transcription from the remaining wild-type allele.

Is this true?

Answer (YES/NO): YES